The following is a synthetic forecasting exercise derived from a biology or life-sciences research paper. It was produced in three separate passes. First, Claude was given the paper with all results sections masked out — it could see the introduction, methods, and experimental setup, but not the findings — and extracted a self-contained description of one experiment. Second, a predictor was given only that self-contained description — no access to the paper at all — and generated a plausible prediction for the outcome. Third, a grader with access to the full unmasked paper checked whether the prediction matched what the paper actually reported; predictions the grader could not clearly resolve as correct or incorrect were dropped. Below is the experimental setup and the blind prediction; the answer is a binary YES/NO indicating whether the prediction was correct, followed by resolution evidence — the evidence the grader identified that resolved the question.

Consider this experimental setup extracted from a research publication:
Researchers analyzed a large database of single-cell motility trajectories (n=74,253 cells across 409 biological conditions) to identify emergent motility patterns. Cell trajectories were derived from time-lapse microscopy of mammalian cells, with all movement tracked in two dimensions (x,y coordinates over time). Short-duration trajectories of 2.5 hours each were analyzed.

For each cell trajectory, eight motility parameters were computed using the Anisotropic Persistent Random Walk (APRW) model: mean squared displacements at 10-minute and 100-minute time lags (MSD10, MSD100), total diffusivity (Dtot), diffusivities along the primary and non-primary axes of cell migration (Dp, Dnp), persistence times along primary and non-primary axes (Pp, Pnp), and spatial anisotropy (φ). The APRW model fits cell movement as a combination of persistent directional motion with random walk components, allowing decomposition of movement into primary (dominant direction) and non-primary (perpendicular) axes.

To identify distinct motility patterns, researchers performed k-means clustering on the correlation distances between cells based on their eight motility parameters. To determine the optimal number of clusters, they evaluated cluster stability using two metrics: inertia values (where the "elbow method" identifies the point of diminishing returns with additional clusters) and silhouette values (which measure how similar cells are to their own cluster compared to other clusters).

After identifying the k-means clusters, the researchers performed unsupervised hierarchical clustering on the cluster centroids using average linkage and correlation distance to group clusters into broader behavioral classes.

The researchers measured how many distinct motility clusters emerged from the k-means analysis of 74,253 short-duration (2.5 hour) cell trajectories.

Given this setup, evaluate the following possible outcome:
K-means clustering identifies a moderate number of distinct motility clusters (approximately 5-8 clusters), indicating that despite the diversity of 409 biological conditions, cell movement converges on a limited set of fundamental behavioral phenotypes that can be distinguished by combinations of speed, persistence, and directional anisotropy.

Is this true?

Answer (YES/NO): NO